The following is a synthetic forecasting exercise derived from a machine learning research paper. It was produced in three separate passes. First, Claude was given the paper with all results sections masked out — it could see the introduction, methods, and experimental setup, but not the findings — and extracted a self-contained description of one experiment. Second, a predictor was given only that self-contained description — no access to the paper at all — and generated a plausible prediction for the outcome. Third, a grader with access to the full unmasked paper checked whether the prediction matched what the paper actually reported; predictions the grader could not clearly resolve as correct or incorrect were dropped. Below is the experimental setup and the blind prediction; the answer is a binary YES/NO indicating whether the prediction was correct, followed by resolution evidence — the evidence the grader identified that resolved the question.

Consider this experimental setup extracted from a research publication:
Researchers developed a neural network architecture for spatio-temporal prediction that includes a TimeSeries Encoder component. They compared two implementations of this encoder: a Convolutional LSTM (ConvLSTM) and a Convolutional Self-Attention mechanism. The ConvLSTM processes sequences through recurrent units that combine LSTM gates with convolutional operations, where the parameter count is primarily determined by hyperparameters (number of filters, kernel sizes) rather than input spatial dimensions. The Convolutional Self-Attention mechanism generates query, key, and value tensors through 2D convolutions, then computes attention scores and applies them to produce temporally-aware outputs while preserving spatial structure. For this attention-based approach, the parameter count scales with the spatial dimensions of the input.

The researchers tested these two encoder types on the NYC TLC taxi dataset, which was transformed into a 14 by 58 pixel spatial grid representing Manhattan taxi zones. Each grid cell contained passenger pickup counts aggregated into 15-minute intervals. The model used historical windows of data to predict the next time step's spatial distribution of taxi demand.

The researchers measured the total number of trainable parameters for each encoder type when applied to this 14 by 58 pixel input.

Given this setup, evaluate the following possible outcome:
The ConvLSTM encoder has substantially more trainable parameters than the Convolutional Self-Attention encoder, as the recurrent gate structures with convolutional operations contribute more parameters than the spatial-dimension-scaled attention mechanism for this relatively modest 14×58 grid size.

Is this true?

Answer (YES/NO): YES